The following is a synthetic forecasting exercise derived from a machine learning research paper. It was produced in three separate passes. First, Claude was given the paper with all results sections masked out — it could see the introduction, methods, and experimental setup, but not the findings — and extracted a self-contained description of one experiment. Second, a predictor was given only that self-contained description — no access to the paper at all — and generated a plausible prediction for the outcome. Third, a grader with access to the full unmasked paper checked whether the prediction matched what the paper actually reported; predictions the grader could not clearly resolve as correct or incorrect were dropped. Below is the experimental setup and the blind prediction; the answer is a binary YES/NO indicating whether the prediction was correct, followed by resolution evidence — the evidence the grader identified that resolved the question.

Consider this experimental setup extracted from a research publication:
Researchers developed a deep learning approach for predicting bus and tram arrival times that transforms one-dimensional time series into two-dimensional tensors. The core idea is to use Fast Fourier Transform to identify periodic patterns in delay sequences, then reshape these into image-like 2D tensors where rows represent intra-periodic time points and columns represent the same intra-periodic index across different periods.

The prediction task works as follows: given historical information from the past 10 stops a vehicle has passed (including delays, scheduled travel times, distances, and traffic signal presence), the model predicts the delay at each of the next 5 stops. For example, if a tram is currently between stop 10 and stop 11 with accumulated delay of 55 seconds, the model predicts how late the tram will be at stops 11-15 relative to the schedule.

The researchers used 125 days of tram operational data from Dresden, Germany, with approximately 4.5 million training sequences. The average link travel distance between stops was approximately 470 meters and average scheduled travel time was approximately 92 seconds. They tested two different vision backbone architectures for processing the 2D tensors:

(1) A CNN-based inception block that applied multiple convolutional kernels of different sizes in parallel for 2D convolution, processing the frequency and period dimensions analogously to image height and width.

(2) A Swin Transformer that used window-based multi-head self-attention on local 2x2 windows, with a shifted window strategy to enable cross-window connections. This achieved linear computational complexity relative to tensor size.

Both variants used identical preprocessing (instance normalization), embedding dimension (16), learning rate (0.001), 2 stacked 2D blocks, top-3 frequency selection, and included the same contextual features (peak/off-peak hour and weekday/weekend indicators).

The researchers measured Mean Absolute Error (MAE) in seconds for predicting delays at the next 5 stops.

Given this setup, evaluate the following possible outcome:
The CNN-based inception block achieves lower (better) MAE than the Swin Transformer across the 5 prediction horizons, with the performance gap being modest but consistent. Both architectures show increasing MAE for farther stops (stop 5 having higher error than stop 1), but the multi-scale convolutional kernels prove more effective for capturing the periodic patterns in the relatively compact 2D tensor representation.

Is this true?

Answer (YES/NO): YES